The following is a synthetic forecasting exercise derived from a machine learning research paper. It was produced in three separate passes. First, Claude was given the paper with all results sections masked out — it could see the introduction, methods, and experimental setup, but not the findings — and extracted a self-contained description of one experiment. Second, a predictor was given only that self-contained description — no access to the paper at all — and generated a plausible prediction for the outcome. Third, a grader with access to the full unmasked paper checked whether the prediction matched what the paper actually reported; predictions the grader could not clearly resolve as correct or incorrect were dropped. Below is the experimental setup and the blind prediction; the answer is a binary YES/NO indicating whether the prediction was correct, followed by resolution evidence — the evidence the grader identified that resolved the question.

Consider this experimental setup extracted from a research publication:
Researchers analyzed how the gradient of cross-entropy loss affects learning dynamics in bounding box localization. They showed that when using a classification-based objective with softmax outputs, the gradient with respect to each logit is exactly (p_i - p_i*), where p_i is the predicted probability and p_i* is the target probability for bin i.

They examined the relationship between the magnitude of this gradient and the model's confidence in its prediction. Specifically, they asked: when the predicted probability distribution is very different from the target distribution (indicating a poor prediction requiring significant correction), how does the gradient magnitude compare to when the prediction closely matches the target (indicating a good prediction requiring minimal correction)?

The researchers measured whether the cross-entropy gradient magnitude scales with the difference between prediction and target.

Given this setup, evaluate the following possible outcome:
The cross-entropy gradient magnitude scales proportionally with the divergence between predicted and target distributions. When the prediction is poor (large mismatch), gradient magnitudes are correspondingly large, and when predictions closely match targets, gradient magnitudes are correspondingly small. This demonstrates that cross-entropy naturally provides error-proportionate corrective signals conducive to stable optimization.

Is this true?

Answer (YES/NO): YES